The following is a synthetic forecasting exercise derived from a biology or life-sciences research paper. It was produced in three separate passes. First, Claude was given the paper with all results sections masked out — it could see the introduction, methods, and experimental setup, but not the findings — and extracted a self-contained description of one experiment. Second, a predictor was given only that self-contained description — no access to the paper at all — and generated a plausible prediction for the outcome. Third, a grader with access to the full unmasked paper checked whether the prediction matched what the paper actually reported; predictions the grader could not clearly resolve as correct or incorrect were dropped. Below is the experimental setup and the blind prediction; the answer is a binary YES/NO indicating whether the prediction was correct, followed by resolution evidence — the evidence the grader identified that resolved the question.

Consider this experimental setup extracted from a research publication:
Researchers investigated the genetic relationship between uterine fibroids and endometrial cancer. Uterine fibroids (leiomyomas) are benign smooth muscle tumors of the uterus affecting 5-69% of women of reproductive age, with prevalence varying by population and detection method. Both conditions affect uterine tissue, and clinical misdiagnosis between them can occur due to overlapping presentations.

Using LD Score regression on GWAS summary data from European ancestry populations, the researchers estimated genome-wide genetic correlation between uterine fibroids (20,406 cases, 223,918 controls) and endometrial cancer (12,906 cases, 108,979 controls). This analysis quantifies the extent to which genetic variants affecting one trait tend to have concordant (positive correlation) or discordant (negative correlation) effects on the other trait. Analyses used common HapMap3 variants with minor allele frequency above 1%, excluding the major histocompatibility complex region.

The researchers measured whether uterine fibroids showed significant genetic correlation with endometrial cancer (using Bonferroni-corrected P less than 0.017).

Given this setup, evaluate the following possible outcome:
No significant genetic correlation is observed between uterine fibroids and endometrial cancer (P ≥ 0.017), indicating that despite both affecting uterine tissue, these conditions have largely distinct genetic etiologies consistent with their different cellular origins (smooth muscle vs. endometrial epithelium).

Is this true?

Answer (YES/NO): NO